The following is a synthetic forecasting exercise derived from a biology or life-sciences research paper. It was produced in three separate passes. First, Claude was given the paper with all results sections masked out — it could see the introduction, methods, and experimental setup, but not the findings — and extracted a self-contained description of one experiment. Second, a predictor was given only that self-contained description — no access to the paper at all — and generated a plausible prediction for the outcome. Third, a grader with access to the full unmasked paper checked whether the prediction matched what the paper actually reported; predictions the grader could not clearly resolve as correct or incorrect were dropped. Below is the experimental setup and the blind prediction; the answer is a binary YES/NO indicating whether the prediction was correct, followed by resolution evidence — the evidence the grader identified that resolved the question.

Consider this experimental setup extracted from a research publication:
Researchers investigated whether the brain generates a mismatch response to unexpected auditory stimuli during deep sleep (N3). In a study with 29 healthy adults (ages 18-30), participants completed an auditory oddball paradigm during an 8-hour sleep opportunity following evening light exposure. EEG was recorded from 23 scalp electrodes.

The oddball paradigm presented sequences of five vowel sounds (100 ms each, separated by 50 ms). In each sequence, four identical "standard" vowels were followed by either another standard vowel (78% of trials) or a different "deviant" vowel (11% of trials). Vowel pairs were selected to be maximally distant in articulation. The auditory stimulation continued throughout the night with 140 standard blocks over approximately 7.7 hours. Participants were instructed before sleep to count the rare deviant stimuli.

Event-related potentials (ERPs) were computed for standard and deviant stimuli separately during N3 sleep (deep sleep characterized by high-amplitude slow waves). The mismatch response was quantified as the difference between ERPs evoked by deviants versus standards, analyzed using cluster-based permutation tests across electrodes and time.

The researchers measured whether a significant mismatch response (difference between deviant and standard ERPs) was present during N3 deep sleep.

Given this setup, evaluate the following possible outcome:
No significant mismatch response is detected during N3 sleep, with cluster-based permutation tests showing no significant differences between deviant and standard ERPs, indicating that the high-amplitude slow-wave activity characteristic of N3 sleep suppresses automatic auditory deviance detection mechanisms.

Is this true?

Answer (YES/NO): NO